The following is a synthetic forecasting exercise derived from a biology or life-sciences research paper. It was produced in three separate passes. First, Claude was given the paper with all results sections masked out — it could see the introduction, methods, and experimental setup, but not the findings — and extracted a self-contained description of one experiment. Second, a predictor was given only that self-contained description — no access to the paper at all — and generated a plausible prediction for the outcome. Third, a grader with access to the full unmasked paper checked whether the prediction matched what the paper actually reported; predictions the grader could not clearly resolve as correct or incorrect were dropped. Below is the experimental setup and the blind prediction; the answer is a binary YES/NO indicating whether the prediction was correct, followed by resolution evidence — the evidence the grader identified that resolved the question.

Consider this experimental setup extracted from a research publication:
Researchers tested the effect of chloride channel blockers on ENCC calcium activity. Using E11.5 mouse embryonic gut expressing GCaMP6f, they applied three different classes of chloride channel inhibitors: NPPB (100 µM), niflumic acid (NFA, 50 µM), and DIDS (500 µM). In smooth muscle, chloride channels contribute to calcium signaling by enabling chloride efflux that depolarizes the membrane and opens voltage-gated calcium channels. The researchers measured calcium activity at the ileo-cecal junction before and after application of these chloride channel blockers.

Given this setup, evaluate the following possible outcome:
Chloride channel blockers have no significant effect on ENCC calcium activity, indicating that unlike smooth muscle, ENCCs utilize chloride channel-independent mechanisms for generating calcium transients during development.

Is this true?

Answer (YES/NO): NO